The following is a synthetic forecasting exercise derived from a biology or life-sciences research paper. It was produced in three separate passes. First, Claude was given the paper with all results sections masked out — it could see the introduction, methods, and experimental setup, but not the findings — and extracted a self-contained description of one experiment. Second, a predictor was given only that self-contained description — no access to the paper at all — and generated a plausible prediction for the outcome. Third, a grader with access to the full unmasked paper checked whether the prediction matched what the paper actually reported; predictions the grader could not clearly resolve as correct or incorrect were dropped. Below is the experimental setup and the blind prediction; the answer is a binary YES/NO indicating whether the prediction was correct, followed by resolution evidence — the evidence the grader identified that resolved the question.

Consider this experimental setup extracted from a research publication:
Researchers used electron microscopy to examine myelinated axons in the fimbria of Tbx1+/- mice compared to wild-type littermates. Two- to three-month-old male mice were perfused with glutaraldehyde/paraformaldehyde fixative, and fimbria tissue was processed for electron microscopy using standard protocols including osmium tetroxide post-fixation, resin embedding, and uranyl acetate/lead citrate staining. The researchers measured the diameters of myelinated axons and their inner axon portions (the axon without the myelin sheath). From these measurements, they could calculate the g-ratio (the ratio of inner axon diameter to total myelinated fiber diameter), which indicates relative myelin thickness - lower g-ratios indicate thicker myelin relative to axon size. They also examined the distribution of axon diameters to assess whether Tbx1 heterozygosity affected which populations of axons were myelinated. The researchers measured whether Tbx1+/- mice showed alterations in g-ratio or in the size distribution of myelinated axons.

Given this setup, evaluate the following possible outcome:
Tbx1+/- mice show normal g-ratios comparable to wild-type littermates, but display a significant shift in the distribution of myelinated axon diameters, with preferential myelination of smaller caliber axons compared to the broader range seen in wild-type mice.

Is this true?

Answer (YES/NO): NO